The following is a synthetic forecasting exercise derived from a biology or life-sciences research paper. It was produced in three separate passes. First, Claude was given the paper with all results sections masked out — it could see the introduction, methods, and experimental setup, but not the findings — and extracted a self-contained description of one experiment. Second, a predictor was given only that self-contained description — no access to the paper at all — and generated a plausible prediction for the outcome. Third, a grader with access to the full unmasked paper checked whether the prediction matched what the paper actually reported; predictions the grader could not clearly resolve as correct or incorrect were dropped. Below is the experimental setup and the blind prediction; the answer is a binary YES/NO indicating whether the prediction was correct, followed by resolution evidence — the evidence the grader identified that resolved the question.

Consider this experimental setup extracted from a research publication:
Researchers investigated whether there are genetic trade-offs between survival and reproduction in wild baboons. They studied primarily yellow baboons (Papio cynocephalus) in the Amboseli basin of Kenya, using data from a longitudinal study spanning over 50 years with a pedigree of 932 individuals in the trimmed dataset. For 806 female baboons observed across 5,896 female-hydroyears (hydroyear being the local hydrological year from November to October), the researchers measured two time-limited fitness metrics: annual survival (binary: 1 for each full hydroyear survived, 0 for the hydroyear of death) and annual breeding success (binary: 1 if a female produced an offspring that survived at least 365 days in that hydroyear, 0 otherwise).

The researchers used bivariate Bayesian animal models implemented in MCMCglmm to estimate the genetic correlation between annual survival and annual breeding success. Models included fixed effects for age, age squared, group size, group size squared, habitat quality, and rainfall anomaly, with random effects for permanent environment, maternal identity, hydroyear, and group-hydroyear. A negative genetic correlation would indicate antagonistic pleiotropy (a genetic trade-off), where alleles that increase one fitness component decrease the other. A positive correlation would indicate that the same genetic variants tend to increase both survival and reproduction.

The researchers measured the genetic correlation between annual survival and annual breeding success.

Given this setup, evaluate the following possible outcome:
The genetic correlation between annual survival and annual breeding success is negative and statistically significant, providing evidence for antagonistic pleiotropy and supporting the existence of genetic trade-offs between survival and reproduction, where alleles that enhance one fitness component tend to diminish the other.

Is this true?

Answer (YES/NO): NO